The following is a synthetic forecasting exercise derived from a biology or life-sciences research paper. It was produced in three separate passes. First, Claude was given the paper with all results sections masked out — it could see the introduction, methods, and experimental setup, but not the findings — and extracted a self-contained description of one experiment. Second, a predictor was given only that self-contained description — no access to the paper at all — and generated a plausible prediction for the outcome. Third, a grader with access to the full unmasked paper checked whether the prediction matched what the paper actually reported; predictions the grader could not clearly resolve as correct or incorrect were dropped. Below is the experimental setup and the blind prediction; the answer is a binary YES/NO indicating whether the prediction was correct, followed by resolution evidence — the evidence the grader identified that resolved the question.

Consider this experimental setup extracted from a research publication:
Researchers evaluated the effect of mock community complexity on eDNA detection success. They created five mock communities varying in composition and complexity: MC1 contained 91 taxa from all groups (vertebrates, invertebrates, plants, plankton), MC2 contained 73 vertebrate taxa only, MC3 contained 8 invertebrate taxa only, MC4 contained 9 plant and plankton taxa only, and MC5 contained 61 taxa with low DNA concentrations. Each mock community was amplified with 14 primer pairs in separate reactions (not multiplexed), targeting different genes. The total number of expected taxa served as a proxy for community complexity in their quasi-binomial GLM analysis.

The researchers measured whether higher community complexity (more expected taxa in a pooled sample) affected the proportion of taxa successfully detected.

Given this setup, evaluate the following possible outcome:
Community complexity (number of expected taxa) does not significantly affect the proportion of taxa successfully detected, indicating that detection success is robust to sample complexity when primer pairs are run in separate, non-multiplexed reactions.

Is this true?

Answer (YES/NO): YES